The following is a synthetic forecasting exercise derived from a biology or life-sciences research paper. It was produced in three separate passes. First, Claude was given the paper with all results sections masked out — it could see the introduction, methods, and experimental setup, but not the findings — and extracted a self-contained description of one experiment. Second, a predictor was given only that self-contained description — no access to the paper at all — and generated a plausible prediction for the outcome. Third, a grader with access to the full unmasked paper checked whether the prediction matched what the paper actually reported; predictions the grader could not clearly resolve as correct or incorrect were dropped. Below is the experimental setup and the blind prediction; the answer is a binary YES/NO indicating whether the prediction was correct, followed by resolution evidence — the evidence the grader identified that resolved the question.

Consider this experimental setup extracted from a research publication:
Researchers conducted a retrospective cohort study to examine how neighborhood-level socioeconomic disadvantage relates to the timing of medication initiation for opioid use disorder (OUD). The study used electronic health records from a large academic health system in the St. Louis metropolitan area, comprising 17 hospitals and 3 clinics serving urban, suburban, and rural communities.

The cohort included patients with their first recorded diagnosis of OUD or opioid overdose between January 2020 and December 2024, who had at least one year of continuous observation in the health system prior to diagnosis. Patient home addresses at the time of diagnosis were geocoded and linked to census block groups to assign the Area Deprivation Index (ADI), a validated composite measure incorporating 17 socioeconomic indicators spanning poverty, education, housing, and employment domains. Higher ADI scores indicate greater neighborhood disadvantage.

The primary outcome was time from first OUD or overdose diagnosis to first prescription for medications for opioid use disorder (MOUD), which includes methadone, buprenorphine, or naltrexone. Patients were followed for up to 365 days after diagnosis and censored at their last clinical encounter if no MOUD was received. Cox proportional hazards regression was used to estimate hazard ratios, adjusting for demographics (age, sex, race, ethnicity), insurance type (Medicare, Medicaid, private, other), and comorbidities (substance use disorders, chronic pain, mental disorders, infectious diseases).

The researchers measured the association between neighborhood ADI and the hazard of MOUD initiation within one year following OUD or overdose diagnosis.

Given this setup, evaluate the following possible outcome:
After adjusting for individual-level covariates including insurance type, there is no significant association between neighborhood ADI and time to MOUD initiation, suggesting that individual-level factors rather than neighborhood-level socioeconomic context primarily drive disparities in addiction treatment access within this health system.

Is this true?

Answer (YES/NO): YES